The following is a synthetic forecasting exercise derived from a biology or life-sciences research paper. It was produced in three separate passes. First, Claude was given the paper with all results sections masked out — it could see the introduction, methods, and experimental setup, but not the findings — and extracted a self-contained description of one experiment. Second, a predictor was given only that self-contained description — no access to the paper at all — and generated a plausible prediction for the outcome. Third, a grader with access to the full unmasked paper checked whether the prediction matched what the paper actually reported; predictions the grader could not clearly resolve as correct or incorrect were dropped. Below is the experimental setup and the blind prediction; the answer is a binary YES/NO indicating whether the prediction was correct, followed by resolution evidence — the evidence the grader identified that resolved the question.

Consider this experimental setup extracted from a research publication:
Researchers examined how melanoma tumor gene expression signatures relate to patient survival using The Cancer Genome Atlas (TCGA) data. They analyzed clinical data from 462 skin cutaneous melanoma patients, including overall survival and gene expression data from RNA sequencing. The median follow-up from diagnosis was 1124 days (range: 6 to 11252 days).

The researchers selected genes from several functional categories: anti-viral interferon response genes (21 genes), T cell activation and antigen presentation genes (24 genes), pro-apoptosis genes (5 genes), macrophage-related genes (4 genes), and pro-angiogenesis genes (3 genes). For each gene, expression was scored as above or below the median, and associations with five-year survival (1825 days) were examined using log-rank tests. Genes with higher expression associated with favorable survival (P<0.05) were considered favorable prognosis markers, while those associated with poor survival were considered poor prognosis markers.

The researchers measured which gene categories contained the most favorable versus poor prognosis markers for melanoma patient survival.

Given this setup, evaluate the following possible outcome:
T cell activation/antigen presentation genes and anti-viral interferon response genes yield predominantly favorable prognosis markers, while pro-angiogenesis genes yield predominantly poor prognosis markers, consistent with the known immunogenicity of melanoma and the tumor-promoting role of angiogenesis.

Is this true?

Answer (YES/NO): YES